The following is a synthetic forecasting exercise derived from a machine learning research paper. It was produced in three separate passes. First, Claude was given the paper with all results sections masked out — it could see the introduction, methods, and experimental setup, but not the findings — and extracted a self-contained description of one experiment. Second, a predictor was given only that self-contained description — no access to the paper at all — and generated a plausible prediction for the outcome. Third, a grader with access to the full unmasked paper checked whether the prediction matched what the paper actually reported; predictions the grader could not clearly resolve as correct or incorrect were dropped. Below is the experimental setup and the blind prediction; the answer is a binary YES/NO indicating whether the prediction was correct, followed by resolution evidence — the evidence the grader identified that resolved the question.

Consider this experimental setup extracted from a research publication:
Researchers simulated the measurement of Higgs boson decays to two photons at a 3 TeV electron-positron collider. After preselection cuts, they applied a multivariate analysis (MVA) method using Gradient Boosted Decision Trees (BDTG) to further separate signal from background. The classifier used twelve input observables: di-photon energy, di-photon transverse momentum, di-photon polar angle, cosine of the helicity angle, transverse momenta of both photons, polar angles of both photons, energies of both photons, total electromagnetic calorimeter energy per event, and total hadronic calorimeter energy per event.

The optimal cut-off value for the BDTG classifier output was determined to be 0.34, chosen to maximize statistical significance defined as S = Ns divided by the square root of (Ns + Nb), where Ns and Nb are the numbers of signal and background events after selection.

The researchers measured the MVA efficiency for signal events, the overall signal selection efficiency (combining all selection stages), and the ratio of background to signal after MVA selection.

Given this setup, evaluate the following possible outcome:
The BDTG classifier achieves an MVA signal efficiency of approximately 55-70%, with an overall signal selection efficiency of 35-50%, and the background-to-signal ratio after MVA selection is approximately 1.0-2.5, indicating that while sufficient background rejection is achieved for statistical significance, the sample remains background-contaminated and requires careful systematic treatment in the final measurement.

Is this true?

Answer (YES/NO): NO